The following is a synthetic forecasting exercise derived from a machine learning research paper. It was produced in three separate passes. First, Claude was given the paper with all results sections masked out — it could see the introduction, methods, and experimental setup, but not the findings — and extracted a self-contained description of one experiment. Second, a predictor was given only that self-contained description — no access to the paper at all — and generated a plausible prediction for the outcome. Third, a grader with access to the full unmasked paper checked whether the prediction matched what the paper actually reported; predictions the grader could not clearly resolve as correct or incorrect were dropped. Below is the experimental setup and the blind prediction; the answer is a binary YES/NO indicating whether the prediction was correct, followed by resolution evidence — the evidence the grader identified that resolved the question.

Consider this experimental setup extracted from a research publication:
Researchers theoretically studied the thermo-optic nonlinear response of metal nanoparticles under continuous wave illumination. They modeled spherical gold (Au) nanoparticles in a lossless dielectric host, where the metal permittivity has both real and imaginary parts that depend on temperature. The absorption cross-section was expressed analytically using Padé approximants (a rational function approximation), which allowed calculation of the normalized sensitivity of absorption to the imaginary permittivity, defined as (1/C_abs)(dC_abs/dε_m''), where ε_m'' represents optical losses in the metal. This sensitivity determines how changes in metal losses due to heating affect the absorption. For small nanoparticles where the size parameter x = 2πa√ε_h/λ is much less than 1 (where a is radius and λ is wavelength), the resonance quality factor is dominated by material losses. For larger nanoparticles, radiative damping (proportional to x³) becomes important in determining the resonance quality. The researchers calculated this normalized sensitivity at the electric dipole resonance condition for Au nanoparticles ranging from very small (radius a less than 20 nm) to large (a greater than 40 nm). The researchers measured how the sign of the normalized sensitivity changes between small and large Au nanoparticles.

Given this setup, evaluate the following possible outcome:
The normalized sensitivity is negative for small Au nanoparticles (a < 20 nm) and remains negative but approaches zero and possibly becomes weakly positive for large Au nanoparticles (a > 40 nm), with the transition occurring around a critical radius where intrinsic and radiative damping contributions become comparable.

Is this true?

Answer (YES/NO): NO